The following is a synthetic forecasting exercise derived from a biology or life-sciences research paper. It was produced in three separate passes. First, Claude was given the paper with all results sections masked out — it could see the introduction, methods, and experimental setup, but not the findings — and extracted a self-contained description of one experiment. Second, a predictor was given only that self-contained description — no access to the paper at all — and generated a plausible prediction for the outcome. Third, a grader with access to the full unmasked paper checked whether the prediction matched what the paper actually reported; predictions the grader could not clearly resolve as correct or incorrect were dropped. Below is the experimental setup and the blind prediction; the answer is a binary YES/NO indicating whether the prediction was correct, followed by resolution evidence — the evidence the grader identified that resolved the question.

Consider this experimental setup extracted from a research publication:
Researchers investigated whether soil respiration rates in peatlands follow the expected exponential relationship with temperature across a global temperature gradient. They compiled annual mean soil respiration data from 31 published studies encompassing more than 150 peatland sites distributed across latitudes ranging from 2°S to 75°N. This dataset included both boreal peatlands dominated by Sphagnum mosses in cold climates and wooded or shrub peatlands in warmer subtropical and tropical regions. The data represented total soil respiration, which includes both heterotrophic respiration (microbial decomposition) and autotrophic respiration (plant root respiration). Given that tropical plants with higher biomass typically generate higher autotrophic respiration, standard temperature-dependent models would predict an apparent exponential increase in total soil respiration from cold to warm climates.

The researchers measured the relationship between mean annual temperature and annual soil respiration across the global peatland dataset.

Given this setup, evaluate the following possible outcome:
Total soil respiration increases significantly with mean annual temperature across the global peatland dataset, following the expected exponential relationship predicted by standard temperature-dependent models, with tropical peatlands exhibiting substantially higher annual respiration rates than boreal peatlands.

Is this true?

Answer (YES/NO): NO